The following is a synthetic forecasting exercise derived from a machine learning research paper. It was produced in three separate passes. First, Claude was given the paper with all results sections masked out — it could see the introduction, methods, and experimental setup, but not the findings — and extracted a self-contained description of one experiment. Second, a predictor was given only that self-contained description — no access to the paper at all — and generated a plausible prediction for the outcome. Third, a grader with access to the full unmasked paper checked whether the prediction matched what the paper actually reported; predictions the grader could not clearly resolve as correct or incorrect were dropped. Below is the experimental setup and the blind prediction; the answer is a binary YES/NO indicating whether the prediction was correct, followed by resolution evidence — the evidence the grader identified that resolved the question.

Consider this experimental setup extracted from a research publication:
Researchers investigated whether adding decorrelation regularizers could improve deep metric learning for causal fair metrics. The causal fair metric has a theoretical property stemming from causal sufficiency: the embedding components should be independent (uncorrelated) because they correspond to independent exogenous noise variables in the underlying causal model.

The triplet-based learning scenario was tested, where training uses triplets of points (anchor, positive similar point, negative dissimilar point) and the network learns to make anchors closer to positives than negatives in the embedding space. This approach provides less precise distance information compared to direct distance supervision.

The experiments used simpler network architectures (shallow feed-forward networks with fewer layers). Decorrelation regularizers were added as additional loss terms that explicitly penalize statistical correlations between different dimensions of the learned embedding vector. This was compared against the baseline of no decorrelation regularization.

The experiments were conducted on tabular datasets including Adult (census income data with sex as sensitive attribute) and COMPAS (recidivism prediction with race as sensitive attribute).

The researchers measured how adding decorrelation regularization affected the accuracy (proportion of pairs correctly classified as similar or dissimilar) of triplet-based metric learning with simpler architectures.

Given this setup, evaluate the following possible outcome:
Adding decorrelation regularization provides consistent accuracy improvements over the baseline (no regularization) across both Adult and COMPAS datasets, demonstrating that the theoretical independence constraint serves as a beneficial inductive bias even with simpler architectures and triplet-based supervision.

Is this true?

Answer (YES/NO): YES